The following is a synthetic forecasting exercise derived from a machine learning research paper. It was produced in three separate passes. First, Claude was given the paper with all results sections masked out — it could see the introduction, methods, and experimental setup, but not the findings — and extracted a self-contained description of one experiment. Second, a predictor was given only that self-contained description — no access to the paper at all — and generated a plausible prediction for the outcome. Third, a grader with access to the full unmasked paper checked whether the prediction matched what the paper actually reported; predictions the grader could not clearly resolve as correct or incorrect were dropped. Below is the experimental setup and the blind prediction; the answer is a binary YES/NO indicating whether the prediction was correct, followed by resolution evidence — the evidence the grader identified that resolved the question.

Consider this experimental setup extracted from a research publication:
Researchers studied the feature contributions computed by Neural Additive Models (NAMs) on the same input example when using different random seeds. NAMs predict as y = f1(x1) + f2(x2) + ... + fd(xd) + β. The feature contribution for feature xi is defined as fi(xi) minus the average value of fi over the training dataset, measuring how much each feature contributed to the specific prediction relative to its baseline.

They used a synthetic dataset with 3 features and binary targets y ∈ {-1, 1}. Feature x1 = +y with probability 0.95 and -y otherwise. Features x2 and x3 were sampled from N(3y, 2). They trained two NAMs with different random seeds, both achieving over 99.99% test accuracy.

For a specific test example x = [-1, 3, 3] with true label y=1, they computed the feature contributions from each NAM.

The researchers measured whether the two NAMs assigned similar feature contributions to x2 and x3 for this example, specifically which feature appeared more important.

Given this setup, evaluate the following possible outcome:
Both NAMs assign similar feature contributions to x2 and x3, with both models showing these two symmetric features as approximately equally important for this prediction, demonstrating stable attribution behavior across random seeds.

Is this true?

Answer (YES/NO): NO